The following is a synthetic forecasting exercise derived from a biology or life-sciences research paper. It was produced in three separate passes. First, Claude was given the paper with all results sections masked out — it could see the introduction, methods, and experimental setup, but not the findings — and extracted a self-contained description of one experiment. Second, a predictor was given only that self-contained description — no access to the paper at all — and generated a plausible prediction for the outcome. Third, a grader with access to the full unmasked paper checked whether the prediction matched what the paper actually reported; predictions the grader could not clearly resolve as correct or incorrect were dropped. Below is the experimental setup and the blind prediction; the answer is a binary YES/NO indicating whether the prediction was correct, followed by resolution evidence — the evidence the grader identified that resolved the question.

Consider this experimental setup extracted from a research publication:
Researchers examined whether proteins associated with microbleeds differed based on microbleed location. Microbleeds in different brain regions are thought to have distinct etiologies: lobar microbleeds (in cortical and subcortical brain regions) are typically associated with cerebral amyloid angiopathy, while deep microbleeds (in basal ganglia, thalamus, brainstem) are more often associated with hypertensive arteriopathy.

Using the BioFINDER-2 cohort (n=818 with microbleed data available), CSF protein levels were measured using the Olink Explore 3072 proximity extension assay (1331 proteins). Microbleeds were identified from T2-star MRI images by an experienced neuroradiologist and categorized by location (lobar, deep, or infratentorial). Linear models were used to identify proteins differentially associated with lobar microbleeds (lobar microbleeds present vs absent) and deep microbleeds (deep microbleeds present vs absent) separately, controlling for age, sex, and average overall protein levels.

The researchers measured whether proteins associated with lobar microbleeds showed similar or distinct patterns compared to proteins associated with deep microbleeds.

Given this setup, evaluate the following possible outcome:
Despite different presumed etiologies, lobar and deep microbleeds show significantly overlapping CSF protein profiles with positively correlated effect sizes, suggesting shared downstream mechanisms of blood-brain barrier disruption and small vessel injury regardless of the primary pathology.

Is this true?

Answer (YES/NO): NO